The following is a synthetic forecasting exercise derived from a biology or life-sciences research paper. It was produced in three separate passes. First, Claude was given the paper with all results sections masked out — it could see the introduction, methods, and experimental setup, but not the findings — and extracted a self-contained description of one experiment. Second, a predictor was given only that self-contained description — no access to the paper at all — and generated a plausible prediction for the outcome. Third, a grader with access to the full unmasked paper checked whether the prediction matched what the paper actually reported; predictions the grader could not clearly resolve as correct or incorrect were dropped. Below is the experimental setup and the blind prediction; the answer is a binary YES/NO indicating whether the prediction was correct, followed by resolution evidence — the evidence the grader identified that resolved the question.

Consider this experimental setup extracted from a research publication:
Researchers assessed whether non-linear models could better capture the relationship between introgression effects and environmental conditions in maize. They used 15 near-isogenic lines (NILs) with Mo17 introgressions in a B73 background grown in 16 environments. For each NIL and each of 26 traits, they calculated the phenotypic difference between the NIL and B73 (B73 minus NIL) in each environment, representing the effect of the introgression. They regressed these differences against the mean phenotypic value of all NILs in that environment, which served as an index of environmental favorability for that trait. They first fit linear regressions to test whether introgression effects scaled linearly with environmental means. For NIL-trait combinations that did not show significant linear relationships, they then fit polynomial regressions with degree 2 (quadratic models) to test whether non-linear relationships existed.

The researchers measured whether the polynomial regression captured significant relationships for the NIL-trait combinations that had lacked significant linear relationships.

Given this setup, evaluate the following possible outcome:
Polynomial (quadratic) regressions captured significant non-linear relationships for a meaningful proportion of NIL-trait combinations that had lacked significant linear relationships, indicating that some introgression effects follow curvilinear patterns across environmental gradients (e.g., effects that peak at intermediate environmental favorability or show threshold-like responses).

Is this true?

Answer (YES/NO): NO